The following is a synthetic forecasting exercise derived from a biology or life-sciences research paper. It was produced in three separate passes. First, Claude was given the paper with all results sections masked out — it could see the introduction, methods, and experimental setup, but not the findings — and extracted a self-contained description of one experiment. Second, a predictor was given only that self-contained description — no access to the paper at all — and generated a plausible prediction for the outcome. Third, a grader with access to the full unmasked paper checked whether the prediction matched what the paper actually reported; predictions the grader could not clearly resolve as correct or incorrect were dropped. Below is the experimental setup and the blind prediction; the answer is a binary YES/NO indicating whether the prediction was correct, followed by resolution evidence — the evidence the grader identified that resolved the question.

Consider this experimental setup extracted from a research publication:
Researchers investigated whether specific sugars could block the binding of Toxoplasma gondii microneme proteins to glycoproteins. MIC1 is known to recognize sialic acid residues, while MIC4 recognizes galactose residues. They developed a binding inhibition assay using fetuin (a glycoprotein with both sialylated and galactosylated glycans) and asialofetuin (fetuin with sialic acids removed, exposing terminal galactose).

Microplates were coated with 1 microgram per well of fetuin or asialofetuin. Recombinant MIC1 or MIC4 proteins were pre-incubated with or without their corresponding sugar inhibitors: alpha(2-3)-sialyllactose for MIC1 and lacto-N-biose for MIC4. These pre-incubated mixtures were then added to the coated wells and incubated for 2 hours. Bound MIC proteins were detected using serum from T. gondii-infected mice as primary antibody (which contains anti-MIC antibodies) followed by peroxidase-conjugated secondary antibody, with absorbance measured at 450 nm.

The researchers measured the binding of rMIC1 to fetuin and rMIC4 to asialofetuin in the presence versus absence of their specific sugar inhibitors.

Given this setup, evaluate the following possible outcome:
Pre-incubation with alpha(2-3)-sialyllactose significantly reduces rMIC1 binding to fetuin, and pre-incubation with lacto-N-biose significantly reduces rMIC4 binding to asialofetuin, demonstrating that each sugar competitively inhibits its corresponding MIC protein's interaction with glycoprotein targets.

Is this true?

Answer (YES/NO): YES